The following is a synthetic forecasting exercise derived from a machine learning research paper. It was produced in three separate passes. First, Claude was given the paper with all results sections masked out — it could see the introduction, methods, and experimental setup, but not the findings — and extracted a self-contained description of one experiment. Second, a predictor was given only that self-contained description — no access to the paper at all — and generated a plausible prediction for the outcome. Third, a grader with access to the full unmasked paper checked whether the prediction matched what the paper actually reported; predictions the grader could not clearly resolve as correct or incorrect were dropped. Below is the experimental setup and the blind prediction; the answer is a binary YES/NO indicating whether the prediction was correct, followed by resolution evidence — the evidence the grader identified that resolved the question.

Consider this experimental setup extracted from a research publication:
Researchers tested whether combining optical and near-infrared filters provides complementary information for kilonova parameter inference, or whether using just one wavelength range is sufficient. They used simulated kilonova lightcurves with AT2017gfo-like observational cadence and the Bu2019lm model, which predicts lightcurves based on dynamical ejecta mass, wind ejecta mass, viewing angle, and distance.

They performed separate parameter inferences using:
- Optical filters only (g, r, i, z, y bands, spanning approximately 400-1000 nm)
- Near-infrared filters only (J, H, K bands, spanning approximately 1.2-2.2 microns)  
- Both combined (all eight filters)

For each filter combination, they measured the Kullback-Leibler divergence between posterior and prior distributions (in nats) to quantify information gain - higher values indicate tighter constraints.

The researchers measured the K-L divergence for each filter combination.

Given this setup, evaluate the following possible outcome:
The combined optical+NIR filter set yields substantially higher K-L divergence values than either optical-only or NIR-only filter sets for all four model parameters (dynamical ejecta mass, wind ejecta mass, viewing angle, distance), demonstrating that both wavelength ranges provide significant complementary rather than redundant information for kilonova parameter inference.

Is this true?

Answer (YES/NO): NO